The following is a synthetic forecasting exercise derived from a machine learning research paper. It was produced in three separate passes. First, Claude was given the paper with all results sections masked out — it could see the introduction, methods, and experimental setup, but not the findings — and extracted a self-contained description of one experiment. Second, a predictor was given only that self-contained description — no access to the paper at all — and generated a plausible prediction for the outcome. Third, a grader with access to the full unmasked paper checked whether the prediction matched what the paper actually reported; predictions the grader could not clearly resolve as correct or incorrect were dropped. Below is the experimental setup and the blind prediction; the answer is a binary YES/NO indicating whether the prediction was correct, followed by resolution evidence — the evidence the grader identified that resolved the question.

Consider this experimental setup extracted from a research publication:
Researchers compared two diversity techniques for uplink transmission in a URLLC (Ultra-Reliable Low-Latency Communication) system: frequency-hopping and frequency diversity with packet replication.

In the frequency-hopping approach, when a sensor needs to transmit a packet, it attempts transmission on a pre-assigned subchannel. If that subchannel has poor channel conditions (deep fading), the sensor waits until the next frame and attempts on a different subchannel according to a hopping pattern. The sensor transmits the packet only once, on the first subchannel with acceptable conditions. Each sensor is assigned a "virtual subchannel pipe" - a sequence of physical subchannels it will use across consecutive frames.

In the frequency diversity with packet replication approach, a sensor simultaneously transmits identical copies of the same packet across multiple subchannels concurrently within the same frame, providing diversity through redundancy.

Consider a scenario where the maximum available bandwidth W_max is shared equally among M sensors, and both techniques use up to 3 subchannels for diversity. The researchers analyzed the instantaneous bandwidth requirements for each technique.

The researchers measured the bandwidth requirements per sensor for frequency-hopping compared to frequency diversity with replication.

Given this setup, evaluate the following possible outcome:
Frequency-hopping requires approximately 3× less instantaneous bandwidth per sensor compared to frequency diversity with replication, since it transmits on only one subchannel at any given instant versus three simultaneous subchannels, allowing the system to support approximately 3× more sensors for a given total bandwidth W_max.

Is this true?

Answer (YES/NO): YES